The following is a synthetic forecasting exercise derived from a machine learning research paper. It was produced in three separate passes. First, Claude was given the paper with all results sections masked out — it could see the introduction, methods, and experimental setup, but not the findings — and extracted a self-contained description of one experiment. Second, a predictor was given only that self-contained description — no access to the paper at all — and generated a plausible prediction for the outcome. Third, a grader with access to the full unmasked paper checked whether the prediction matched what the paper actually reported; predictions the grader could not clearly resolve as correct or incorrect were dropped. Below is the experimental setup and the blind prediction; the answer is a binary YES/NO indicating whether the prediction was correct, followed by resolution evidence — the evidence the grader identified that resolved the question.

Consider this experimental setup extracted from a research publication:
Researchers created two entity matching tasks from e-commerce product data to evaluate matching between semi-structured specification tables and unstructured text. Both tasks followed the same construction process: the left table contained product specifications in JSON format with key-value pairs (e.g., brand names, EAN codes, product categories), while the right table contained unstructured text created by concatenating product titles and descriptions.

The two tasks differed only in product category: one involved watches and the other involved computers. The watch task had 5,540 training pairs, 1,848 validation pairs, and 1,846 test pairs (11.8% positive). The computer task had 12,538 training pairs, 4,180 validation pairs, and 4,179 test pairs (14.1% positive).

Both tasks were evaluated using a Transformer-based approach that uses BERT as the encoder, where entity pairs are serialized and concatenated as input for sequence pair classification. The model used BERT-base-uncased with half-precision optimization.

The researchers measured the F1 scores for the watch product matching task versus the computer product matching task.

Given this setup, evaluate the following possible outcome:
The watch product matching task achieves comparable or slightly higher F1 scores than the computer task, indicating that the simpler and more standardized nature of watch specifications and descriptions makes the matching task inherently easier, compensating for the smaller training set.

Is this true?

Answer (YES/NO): NO